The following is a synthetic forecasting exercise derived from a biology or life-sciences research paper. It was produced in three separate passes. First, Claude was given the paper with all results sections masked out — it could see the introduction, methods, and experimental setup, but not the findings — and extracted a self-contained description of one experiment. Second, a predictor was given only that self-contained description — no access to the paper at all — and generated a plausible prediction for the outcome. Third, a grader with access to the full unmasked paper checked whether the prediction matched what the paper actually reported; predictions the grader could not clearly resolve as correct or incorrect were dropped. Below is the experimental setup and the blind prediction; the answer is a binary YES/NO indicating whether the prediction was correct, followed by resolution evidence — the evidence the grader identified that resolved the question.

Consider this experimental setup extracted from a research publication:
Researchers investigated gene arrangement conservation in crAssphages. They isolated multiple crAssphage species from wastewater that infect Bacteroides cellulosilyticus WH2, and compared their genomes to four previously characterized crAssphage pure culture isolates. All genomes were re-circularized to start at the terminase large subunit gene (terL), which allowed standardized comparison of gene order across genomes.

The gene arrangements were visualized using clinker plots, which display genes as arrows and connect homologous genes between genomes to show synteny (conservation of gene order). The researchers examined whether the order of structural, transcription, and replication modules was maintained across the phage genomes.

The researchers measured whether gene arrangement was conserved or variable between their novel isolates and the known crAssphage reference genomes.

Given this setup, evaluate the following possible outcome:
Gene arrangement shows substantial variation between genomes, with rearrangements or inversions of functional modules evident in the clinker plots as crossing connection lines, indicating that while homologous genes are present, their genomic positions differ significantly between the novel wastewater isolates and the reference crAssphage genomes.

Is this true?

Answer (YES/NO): NO